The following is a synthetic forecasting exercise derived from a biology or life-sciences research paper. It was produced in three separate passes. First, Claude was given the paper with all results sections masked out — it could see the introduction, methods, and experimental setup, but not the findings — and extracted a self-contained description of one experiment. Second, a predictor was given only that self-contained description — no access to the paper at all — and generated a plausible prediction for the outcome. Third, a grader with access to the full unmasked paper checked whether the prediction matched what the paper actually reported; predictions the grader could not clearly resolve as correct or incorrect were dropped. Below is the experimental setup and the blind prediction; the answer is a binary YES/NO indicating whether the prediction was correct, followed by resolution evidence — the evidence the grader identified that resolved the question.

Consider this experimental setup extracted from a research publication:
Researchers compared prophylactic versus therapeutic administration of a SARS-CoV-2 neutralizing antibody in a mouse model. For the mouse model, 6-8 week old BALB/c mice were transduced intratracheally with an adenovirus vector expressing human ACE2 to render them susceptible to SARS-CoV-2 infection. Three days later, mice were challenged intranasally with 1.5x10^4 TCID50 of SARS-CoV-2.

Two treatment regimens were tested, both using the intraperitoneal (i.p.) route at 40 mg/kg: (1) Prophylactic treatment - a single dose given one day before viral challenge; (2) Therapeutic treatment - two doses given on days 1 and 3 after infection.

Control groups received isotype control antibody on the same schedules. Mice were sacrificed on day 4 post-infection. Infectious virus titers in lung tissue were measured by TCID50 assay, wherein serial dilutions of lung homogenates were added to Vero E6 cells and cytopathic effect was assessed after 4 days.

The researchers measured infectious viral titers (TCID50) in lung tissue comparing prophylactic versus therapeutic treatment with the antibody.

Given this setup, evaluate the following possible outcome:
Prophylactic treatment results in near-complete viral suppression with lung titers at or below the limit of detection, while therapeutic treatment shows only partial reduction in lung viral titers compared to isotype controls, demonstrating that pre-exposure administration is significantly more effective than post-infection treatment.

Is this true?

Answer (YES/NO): NO